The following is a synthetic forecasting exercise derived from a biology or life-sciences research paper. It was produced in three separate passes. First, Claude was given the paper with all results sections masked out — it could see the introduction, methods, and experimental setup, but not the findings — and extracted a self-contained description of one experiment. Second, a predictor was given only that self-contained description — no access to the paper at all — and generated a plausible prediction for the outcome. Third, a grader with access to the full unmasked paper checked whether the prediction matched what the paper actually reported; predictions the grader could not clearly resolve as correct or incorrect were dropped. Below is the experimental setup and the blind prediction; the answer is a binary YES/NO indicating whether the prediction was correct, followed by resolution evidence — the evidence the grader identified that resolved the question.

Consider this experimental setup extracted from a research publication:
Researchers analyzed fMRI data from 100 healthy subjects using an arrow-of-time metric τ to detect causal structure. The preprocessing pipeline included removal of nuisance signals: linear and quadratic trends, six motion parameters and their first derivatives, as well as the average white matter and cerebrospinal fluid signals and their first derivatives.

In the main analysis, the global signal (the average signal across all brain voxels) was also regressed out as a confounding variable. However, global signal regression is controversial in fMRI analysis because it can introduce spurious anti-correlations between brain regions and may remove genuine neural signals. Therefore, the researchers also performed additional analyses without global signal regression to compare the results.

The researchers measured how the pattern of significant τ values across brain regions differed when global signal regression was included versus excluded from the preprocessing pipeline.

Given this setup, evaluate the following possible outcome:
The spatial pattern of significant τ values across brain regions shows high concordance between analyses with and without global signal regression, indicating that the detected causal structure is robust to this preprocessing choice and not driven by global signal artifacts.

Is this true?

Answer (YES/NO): YES